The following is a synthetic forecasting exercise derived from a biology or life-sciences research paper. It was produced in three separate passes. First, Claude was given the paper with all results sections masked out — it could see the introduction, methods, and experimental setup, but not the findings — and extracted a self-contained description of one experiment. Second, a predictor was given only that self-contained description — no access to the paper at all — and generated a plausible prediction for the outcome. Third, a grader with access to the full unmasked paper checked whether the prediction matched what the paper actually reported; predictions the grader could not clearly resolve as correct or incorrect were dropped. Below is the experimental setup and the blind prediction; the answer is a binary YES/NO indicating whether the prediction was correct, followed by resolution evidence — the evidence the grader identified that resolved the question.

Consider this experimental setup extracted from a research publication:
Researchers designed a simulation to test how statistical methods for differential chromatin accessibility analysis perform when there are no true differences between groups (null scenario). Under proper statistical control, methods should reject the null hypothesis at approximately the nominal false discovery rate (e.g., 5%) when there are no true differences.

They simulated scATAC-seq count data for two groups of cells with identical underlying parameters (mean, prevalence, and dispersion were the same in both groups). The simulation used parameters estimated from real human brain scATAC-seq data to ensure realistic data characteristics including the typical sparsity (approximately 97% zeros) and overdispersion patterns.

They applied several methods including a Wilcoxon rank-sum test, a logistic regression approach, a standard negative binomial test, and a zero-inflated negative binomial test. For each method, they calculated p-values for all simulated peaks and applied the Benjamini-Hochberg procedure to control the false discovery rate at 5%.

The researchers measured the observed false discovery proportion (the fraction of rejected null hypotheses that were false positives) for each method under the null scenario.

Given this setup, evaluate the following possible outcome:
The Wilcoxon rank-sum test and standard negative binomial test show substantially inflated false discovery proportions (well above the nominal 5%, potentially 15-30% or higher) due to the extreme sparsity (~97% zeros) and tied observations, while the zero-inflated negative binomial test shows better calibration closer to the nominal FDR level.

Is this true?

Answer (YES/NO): NO